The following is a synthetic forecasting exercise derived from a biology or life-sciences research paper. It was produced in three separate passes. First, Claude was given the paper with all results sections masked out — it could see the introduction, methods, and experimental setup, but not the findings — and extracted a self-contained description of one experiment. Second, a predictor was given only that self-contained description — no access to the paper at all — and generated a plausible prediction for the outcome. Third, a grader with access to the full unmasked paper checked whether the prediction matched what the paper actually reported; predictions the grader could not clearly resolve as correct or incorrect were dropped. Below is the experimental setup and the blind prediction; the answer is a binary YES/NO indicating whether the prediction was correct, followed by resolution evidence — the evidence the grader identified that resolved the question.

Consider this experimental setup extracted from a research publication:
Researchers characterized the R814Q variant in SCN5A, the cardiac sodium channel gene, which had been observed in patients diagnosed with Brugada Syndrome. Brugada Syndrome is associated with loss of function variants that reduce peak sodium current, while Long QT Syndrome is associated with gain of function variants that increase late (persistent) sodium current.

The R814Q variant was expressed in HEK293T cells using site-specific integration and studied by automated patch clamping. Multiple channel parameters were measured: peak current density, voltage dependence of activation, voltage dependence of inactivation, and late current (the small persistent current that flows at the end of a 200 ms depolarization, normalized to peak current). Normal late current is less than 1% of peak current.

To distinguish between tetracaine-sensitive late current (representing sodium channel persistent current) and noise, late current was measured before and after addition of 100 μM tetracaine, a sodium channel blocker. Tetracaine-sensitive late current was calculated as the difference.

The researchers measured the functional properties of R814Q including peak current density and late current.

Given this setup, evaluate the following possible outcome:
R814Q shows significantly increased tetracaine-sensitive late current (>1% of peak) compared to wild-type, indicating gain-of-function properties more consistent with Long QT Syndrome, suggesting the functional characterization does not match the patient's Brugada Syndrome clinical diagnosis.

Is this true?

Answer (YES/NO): YES